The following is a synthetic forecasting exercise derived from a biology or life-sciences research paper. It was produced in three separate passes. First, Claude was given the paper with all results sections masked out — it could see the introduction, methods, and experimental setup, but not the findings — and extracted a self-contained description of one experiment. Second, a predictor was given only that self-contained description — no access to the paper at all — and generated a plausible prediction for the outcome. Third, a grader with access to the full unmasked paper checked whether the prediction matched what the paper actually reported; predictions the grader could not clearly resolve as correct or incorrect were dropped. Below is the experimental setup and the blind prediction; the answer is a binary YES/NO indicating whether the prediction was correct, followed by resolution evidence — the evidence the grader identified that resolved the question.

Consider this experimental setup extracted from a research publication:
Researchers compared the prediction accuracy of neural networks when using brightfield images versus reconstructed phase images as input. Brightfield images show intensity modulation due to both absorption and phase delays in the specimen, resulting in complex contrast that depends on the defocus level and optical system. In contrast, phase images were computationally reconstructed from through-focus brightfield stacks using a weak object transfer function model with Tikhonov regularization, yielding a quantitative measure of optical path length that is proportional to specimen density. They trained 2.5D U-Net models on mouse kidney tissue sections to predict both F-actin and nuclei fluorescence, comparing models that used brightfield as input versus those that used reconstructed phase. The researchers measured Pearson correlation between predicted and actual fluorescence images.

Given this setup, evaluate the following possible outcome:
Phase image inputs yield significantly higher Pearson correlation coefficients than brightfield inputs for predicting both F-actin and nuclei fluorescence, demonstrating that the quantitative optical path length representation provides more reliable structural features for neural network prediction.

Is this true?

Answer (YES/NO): NO